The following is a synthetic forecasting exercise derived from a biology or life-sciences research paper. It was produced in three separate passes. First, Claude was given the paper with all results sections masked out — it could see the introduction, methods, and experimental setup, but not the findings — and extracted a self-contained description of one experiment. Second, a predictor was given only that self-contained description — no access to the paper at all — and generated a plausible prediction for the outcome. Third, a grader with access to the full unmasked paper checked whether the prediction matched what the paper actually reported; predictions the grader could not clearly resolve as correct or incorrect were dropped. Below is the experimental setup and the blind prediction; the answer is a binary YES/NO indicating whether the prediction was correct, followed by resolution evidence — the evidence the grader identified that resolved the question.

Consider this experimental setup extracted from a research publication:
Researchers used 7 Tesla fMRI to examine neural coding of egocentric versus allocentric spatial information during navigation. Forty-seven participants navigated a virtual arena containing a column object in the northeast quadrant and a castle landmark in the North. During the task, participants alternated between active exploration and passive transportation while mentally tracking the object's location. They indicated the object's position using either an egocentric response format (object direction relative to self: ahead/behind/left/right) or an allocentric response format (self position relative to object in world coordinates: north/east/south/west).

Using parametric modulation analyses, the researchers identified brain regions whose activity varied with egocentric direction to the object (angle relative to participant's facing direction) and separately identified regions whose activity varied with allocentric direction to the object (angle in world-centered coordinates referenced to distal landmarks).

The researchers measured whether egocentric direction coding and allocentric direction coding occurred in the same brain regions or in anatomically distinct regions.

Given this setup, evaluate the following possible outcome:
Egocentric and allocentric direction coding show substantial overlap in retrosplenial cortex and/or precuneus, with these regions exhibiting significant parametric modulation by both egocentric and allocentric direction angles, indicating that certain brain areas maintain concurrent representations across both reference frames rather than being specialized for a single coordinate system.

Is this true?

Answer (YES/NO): YES